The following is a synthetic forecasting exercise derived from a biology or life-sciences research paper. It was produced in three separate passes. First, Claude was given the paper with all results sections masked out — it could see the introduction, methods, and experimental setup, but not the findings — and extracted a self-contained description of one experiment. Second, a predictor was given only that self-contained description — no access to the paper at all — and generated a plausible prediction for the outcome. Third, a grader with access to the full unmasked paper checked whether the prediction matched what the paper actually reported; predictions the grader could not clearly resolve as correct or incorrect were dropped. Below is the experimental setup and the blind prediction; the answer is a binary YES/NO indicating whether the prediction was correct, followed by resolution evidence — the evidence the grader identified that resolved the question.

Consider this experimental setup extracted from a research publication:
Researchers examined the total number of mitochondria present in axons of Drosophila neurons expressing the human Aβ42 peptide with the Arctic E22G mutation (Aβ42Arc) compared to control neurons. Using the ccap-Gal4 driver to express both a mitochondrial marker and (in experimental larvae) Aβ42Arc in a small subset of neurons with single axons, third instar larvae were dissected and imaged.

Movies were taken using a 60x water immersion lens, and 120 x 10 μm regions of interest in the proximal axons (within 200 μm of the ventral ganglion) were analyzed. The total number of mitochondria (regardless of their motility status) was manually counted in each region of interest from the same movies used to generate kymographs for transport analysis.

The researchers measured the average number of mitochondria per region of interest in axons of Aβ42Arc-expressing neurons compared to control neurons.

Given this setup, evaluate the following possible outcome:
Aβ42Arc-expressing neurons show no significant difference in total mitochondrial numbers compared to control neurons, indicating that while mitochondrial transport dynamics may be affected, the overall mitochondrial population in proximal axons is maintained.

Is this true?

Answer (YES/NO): YES